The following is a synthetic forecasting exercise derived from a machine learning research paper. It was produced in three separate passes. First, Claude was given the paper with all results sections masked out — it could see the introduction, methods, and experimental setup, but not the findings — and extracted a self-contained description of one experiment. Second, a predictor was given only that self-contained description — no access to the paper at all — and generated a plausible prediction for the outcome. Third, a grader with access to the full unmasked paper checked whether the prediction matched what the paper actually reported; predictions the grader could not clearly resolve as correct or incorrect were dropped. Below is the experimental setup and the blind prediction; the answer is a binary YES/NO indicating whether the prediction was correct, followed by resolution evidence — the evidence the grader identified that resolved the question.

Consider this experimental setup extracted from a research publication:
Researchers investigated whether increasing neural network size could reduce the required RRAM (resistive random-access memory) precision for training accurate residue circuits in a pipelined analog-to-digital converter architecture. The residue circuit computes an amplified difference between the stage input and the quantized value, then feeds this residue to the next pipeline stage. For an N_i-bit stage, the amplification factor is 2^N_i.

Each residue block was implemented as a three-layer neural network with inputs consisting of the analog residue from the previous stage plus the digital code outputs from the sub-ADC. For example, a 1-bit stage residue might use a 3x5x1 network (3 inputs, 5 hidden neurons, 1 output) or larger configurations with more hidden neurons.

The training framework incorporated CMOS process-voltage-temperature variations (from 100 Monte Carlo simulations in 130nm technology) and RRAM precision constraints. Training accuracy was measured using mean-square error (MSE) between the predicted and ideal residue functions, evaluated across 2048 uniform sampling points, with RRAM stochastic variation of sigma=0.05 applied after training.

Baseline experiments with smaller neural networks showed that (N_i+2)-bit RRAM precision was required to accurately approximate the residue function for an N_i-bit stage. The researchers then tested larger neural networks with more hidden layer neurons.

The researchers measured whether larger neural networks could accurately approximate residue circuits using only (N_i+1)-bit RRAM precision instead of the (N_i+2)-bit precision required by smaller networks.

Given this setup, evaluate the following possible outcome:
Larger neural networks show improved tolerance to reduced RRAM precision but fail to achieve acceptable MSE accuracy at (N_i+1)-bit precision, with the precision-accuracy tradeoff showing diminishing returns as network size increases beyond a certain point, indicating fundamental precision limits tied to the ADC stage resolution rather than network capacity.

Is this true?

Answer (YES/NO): NO